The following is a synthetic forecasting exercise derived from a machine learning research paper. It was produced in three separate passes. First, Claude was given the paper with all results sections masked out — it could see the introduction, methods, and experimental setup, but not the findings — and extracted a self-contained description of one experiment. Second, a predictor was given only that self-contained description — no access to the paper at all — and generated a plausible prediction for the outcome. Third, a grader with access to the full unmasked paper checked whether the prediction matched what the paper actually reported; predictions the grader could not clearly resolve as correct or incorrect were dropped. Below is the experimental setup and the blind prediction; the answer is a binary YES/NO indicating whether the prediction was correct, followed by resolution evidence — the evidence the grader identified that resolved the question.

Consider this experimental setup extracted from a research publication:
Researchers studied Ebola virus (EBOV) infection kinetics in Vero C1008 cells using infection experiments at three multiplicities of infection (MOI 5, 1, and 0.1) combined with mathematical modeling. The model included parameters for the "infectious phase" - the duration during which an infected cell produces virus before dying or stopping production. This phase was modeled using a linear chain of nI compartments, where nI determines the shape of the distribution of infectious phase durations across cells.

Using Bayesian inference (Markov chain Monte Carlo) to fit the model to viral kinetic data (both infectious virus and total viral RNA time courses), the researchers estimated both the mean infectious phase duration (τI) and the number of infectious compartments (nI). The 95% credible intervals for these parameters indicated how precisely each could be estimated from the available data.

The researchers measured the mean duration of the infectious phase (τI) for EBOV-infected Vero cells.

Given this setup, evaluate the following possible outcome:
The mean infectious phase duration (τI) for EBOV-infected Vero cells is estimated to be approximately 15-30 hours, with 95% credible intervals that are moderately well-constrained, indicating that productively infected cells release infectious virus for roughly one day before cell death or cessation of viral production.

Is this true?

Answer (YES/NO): NO